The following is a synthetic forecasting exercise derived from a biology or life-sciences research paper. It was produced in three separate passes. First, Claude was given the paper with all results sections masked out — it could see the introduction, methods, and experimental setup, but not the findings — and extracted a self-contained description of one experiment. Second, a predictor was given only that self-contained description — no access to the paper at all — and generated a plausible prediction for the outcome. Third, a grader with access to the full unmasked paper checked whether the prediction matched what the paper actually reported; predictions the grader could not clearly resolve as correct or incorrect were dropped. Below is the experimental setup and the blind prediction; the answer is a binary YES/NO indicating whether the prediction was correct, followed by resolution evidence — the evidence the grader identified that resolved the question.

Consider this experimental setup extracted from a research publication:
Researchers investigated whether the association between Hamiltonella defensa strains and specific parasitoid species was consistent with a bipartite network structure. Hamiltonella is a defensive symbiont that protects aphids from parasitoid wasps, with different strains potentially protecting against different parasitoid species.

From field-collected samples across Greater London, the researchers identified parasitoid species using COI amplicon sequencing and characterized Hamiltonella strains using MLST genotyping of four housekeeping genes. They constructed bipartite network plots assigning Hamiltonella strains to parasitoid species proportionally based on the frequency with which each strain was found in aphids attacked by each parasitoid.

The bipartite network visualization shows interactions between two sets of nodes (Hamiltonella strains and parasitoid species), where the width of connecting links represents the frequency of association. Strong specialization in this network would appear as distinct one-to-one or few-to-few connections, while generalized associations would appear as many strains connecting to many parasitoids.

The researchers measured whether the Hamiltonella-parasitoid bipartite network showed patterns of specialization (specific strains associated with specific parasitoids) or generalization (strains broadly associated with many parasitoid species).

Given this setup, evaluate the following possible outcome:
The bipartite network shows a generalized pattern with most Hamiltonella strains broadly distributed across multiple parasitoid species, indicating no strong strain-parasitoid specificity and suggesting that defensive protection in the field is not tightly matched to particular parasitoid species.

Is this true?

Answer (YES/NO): NO